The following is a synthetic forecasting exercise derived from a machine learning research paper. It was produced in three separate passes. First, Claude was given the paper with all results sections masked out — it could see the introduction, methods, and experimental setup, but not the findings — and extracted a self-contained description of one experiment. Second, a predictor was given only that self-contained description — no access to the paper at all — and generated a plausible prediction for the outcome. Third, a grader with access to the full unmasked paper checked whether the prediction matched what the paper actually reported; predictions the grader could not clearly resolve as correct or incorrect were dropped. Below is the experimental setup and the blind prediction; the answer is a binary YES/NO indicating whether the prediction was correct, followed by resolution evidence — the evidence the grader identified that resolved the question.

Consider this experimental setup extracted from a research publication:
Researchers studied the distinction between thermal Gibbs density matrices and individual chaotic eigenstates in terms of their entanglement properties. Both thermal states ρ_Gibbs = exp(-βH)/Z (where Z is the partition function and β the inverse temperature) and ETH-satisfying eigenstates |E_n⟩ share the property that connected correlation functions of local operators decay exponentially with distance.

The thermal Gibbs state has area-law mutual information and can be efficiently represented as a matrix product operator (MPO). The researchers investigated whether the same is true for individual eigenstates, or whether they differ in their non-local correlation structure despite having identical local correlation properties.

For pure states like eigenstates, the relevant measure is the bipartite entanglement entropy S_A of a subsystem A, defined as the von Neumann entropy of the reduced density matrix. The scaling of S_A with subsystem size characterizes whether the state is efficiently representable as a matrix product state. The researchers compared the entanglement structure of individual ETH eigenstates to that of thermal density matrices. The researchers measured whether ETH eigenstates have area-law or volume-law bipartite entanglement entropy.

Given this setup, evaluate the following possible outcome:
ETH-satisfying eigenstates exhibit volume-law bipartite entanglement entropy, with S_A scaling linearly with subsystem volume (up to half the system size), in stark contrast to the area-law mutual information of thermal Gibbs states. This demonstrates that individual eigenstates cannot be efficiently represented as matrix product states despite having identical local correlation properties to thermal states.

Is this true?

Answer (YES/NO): YES